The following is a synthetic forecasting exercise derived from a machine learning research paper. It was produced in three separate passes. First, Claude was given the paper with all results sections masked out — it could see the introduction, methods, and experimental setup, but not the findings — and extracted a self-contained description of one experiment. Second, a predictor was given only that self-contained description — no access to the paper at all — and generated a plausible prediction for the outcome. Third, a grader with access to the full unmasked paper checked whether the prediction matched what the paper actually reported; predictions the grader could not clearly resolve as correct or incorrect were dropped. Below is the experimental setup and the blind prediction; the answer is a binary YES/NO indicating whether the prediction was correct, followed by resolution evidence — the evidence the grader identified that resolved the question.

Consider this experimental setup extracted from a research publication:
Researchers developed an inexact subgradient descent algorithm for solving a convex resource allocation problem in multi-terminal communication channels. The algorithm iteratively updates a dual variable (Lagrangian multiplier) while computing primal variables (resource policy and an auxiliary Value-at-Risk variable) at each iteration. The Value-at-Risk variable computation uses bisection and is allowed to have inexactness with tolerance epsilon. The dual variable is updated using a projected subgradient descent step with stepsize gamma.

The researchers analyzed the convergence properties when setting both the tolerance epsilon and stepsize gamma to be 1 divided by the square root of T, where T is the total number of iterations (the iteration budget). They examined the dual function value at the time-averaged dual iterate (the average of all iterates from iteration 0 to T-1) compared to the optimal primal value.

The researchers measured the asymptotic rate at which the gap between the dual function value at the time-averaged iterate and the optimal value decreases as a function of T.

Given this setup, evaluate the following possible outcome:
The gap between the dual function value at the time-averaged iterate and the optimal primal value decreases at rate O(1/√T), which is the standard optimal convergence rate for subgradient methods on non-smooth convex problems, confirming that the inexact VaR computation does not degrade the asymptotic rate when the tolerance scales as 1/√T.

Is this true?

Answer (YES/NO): YES